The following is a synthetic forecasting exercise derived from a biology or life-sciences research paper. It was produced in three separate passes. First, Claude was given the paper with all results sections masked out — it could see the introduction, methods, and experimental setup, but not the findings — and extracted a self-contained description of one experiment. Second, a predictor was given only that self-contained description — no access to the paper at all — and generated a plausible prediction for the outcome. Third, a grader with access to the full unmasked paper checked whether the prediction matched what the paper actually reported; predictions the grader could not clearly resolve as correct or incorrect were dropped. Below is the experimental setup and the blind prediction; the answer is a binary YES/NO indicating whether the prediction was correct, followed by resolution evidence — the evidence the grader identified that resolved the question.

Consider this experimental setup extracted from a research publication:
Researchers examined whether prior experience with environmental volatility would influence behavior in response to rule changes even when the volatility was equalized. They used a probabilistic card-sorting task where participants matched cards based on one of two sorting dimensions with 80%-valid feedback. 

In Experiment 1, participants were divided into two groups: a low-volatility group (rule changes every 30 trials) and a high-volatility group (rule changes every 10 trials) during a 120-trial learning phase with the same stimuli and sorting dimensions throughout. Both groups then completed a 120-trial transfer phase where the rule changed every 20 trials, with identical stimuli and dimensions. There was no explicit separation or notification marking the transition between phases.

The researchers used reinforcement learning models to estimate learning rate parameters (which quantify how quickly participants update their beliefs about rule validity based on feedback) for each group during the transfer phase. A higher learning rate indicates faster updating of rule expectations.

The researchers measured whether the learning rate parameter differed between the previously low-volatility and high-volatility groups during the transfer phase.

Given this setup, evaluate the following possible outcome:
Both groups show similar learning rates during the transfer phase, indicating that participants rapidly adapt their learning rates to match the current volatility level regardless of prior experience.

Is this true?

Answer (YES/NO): NO